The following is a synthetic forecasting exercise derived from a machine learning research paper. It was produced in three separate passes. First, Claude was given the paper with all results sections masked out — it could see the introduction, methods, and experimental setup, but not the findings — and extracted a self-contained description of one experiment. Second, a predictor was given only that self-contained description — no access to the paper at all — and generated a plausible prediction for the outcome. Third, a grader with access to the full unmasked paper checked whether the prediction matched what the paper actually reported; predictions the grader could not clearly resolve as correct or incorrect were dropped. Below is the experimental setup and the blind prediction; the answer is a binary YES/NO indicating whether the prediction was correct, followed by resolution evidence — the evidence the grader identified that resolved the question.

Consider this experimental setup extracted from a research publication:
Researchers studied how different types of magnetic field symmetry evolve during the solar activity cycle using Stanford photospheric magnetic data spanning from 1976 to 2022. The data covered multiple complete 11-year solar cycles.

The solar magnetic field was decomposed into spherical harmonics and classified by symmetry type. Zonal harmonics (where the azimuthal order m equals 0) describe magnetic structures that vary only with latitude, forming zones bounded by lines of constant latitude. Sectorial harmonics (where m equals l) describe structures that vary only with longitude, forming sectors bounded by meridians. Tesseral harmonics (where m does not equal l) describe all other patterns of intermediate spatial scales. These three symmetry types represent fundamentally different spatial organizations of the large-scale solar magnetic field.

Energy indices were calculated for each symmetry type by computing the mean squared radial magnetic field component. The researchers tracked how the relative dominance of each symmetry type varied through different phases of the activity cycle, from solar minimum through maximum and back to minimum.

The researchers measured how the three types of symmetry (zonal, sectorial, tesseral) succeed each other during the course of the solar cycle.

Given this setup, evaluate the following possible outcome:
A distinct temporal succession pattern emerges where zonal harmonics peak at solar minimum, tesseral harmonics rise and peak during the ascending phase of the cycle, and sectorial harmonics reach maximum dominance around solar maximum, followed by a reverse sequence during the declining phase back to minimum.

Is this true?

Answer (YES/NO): NO